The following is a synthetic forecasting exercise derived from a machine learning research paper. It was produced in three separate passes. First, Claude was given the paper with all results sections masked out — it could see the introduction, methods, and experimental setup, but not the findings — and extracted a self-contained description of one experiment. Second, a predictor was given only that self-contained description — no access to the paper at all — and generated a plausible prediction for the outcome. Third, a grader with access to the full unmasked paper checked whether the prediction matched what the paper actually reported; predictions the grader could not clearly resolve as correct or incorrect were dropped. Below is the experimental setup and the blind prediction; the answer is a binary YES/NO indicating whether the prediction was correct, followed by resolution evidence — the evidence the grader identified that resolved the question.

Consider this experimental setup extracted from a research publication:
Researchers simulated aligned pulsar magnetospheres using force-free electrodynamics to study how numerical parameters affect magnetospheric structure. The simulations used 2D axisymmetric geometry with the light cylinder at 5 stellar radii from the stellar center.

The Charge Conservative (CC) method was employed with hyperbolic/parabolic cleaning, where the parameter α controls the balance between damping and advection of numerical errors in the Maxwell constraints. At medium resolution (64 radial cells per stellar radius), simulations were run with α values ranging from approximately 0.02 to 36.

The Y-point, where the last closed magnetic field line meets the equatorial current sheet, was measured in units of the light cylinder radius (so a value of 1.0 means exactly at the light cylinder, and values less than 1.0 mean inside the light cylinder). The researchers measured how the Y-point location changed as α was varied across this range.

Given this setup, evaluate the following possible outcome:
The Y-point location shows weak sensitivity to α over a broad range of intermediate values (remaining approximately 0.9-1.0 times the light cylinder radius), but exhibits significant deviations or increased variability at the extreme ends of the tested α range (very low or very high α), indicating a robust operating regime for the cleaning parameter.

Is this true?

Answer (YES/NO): NO